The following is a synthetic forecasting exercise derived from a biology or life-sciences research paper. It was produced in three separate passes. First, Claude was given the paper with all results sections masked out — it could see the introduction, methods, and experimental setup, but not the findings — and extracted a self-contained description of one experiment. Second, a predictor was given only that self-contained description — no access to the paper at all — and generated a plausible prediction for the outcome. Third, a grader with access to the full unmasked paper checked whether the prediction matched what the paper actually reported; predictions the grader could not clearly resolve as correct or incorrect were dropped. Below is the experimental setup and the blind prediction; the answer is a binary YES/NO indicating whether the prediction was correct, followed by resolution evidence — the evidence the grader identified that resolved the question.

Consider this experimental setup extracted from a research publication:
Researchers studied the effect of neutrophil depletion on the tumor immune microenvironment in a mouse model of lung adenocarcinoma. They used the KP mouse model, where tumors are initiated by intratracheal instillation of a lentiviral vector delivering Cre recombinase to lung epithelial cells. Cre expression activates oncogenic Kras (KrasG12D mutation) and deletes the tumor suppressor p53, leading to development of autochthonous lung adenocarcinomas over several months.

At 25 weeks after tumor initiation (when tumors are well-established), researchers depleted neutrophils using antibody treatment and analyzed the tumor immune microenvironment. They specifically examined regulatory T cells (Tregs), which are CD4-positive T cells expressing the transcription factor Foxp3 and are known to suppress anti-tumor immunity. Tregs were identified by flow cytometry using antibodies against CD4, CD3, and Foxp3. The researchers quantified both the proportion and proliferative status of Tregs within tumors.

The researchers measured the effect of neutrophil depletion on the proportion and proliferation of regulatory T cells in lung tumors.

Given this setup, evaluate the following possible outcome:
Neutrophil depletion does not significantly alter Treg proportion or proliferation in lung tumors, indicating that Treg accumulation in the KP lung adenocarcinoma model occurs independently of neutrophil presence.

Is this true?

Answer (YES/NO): NO